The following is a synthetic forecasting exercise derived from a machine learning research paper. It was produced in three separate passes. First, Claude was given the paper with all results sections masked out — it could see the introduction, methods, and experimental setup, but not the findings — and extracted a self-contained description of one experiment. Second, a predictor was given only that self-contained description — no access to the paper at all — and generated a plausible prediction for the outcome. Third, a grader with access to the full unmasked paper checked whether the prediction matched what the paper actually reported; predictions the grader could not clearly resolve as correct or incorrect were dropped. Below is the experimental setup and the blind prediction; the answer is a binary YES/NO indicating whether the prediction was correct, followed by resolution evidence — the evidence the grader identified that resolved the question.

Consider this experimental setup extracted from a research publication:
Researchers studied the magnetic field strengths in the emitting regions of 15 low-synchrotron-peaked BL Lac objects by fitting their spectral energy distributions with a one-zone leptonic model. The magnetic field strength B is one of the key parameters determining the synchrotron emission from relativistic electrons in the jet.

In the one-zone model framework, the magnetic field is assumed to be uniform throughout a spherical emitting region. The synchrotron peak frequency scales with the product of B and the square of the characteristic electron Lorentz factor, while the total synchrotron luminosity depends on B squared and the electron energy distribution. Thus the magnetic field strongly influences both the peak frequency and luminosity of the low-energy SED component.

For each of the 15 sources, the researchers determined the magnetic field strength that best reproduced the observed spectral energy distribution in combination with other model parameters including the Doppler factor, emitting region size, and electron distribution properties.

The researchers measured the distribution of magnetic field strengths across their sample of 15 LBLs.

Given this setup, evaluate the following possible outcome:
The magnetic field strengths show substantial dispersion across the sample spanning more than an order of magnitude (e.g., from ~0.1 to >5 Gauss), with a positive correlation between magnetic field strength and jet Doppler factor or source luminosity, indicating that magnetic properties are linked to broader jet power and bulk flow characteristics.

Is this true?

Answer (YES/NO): NO